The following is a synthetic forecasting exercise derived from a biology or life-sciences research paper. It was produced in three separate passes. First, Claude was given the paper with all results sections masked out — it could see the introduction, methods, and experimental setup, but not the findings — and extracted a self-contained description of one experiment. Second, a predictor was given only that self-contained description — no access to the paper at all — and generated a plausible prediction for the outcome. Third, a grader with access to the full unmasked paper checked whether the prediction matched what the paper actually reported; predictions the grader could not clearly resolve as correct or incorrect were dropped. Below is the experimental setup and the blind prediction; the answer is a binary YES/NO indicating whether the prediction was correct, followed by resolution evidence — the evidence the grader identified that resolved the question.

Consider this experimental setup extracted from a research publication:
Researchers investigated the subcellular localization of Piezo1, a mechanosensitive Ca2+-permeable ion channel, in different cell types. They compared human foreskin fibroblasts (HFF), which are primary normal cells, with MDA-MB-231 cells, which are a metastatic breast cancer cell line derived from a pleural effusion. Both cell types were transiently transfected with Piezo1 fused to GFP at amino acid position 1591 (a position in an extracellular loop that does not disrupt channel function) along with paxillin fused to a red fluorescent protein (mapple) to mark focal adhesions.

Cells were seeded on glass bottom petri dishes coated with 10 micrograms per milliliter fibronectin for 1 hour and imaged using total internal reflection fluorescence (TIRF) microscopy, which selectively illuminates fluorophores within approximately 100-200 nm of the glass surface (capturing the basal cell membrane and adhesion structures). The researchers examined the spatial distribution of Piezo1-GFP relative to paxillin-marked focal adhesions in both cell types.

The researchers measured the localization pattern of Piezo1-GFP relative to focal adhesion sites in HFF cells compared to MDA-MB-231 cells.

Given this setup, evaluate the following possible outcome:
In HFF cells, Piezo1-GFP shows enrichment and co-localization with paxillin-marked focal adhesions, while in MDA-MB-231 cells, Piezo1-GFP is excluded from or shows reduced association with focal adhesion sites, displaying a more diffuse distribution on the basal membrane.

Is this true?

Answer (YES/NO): YES